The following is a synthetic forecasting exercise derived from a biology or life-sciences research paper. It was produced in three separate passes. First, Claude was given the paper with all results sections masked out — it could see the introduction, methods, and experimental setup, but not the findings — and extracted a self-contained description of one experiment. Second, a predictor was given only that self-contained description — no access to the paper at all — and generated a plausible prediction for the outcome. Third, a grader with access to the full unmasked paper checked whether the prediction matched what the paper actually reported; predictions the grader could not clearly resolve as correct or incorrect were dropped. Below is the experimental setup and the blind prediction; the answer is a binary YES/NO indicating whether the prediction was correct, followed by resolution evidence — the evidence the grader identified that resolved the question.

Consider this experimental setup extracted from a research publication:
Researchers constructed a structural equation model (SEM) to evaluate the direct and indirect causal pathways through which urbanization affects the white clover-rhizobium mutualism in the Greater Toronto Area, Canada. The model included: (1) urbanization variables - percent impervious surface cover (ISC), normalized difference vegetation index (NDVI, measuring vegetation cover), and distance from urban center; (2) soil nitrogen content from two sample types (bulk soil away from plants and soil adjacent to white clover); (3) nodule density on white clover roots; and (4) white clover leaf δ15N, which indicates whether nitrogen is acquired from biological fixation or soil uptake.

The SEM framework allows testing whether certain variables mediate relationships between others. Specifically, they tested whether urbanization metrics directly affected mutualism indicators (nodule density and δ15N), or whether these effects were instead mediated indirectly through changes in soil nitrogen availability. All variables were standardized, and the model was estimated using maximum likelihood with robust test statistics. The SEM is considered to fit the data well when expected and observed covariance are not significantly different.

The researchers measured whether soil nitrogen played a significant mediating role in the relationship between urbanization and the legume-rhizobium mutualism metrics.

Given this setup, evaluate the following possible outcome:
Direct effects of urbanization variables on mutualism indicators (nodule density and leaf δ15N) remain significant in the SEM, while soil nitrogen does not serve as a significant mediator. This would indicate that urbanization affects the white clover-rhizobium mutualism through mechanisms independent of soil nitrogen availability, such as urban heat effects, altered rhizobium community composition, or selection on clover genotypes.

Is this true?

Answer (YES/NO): NO